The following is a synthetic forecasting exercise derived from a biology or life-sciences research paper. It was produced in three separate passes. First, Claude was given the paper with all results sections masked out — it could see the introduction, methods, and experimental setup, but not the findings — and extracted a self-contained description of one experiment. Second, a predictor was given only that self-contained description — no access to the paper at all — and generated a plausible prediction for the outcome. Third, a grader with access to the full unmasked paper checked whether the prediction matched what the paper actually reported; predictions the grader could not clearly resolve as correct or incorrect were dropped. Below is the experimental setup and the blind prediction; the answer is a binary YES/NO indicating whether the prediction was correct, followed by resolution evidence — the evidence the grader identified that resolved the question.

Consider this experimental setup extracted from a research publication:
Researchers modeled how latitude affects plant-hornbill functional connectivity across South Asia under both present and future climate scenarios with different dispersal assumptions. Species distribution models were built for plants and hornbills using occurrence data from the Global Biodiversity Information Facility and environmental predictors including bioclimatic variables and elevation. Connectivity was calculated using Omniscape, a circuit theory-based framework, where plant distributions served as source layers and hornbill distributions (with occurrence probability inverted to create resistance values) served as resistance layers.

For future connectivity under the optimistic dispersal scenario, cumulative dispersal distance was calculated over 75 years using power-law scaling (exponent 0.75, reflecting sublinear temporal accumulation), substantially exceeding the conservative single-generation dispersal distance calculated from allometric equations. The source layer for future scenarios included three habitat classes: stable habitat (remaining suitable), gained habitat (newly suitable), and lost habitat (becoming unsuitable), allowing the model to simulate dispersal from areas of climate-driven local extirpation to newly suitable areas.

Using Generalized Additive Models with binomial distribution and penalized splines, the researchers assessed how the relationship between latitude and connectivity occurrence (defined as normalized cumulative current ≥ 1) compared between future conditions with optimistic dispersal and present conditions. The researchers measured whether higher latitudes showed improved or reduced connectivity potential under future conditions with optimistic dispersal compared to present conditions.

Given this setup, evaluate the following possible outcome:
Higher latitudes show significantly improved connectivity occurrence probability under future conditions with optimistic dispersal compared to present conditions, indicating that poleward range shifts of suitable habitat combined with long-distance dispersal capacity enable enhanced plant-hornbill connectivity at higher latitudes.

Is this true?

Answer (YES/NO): YES